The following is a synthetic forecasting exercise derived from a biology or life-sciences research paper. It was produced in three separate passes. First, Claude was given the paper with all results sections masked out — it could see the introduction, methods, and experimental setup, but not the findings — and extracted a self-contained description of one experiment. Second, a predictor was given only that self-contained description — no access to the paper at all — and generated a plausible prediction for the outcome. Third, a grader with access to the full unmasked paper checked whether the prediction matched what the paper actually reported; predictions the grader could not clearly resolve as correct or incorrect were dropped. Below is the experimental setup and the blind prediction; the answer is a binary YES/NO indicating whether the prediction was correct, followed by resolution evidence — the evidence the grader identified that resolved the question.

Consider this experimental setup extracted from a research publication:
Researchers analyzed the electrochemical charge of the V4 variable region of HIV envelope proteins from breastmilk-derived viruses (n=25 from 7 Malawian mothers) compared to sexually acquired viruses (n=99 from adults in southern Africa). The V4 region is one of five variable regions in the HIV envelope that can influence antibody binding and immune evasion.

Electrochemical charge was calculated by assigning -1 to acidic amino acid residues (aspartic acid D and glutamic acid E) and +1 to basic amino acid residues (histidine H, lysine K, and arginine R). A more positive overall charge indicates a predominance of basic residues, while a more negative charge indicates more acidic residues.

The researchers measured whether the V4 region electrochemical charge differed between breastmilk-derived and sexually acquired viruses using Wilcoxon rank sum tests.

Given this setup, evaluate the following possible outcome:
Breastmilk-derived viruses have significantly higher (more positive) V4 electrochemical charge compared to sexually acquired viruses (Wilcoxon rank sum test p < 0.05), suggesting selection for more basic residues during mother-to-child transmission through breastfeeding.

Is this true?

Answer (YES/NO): NO